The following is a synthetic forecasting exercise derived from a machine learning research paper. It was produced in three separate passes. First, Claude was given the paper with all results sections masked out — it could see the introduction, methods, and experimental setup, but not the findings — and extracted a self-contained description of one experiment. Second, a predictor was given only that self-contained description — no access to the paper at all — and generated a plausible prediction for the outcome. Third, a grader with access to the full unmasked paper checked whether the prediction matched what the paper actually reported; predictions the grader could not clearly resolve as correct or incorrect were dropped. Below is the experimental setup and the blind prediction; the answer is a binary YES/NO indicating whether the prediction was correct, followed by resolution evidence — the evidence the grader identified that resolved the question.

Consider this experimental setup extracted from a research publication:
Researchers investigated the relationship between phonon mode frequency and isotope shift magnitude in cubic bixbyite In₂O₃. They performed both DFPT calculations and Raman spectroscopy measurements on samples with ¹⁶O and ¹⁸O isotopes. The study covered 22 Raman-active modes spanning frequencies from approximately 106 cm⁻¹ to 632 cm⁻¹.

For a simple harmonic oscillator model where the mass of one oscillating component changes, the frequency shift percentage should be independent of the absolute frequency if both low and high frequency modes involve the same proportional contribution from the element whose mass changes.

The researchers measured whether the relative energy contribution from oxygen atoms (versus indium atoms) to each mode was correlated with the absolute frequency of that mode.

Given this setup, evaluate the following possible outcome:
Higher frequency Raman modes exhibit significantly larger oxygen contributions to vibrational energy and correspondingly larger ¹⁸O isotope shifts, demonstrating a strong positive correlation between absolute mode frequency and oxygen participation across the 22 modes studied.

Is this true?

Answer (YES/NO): NO